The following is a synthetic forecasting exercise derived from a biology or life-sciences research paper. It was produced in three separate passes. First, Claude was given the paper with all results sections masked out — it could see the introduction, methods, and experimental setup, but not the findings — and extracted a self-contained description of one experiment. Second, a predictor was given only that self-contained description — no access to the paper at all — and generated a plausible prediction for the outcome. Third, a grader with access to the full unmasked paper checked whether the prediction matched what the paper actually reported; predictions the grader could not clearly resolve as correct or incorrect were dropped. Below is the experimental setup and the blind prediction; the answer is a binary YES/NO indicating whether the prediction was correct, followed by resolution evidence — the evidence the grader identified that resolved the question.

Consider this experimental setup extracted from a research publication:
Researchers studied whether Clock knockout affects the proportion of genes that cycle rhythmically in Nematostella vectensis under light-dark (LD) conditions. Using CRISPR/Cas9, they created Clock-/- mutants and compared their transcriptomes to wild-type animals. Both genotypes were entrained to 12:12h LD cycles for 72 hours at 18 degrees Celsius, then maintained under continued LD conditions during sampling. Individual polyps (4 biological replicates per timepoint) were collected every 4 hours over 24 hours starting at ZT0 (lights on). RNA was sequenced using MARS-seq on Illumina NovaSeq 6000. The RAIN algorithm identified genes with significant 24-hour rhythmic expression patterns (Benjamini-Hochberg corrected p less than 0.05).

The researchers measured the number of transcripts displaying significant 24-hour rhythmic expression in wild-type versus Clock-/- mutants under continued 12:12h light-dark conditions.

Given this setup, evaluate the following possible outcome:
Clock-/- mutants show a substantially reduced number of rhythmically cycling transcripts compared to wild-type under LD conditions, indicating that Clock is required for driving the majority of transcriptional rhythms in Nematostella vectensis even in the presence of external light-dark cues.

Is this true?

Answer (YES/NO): NO